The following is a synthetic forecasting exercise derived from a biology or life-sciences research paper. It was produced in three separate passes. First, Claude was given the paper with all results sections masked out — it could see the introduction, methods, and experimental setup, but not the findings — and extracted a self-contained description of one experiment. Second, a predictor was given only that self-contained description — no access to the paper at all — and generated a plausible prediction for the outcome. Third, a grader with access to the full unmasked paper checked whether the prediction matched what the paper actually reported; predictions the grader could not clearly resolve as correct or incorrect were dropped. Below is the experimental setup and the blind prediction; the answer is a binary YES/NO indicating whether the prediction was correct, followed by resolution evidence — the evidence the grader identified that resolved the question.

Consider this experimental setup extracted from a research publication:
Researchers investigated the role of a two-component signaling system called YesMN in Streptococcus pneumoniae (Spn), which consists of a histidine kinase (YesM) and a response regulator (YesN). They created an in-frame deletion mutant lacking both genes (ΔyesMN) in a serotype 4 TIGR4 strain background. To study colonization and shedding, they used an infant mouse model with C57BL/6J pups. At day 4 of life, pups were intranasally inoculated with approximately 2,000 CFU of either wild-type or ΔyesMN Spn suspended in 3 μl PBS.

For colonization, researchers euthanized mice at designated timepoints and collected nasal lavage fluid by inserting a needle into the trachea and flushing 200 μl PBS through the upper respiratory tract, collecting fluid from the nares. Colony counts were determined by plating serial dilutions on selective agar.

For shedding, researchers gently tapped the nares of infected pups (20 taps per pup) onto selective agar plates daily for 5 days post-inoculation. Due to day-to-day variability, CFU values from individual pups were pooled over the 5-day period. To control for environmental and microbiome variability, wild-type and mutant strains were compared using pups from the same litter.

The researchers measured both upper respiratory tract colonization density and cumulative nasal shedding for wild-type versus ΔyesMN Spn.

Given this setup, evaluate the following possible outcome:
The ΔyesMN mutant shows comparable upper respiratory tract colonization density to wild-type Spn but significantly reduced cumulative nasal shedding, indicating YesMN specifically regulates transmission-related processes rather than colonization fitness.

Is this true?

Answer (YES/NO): YES